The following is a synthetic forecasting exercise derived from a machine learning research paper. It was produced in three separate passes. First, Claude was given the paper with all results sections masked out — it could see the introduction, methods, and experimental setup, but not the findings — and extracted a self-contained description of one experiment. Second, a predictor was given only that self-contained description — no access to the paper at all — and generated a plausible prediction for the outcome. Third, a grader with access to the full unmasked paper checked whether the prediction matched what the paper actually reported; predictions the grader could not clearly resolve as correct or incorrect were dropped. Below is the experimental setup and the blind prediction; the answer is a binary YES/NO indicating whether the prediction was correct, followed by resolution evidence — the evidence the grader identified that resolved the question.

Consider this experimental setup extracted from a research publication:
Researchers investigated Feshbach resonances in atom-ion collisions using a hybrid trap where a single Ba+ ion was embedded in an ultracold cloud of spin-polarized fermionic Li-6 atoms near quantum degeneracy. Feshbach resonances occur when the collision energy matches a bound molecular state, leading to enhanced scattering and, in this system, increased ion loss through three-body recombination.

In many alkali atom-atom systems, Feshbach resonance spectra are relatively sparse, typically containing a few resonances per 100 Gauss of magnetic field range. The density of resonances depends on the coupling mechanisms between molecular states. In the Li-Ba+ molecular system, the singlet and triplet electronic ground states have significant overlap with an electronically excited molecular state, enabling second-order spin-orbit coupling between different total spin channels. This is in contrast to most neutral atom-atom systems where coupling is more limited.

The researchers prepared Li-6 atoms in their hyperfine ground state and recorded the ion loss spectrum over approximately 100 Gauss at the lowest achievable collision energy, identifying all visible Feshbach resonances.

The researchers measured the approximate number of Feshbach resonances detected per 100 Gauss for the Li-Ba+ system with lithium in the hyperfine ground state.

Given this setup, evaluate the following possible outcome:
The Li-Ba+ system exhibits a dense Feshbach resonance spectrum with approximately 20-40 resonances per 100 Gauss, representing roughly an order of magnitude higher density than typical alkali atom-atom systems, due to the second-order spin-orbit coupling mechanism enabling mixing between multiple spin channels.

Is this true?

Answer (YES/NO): NO